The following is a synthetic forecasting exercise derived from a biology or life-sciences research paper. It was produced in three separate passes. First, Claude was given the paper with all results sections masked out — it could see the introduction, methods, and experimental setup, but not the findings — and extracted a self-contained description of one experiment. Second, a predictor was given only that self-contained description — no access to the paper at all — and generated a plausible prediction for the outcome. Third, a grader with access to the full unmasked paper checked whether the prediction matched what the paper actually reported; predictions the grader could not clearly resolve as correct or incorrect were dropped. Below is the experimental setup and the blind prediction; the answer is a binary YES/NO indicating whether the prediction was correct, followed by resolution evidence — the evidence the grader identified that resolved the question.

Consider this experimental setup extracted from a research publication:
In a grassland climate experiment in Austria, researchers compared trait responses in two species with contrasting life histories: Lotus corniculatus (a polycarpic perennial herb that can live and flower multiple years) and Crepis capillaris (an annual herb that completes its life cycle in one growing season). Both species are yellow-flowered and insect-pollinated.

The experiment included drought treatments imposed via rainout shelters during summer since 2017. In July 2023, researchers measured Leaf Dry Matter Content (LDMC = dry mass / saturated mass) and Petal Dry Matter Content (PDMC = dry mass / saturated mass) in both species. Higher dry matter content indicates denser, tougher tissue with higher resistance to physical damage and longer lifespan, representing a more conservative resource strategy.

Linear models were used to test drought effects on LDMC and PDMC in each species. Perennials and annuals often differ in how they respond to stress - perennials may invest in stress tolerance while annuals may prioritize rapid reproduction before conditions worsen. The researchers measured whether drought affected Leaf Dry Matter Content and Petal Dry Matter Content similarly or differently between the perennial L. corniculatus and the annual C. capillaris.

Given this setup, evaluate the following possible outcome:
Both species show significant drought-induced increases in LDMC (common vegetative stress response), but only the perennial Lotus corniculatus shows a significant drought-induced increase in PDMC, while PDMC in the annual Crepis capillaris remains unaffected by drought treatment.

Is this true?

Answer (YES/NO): NO